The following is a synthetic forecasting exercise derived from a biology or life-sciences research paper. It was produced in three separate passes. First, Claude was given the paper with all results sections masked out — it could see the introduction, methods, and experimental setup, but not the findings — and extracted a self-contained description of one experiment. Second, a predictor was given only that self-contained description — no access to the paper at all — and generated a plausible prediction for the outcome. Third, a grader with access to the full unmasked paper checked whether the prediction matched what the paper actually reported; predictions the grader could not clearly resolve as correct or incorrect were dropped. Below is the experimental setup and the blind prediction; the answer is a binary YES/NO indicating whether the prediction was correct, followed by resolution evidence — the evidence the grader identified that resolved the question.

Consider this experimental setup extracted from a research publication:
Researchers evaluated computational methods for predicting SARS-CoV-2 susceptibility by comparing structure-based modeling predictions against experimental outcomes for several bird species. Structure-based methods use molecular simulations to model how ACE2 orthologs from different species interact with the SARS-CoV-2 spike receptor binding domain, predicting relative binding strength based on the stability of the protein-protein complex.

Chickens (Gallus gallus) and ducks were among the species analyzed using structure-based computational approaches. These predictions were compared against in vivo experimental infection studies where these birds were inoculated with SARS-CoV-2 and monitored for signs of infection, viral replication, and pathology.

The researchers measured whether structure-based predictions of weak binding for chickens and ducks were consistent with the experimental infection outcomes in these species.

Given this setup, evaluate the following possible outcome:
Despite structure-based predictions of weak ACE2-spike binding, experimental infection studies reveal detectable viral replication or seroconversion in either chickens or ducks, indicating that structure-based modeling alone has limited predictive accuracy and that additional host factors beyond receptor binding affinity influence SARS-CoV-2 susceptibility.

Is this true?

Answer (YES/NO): NO